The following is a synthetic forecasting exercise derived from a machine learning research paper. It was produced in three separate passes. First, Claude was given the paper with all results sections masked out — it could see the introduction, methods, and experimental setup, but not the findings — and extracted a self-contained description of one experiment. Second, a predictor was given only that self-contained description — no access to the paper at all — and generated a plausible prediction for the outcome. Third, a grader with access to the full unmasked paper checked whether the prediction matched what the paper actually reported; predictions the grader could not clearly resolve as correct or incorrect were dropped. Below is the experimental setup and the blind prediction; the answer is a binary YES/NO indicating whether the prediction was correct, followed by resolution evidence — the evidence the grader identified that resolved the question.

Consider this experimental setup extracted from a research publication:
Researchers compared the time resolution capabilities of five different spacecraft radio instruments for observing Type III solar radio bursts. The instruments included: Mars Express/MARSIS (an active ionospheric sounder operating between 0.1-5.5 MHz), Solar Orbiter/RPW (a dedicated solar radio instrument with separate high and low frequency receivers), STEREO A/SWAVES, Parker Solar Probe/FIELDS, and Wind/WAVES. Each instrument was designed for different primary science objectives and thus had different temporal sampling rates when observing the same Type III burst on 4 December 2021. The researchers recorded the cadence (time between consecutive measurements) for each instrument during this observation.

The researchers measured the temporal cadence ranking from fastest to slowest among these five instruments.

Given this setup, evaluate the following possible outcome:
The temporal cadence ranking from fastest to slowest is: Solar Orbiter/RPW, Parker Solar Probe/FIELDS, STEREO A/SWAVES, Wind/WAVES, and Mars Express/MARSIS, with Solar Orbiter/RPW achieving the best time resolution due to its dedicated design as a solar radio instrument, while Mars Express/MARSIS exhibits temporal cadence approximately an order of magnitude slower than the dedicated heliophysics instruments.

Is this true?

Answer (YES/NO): NO